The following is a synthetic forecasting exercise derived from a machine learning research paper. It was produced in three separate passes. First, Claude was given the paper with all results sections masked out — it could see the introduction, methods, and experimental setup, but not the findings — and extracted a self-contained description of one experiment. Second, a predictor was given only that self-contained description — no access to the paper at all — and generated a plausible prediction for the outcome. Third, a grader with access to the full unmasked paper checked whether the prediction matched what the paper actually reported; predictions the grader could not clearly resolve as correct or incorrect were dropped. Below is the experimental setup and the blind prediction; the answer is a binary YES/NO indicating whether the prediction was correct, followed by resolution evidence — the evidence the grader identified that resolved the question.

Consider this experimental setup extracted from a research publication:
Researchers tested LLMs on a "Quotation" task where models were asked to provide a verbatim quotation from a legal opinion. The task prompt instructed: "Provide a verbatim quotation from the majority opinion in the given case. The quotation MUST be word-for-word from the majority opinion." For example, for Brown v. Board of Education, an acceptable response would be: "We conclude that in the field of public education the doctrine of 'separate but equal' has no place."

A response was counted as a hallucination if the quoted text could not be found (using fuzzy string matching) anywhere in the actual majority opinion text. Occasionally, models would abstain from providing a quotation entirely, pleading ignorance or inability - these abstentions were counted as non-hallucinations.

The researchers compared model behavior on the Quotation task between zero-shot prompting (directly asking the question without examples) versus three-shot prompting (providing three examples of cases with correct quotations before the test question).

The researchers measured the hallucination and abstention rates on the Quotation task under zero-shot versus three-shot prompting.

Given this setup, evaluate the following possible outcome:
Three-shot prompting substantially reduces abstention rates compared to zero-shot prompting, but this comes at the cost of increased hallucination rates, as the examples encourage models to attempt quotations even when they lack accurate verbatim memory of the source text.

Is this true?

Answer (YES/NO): YES